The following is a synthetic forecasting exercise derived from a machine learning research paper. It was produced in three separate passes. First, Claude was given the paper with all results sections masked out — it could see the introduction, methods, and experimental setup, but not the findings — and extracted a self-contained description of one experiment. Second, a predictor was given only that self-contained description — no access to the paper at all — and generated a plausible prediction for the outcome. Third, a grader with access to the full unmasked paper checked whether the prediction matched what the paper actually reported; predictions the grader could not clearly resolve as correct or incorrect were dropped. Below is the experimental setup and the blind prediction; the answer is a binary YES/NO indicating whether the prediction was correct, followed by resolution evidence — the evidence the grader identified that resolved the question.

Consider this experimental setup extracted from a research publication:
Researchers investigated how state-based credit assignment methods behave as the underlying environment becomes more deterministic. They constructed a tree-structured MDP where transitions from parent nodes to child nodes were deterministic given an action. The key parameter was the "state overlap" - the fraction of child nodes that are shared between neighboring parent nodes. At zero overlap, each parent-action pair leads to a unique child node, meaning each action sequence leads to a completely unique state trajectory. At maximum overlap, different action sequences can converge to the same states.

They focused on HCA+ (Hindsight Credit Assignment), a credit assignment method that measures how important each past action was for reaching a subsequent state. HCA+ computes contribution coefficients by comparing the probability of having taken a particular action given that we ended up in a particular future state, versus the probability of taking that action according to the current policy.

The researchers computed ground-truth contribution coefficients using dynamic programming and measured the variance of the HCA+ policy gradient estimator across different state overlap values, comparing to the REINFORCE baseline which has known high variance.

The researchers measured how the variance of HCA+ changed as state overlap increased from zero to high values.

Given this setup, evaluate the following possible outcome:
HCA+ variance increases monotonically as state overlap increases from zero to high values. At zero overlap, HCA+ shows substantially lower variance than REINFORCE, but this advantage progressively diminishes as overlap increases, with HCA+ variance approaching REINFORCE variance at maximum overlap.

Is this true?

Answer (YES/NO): NO